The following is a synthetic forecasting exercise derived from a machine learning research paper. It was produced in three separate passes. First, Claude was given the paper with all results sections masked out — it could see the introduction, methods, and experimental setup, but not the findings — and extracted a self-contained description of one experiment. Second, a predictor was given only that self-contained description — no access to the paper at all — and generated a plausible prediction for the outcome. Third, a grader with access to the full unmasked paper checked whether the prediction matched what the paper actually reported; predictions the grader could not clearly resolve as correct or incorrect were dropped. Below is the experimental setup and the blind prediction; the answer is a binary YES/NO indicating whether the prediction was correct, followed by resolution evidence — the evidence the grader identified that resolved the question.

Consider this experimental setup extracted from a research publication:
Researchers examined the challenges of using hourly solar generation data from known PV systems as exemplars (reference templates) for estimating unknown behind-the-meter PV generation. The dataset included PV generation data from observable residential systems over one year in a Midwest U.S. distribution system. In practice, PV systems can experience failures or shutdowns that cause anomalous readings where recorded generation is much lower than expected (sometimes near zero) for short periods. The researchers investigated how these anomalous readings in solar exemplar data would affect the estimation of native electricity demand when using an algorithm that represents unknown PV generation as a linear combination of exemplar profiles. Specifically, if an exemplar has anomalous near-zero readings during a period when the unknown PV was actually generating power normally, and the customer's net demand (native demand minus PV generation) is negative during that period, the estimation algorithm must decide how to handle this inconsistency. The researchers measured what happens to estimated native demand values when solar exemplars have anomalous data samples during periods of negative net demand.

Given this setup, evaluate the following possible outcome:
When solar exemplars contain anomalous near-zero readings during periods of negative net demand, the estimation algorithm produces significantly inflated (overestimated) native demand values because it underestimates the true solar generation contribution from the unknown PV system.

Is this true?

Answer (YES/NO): NO